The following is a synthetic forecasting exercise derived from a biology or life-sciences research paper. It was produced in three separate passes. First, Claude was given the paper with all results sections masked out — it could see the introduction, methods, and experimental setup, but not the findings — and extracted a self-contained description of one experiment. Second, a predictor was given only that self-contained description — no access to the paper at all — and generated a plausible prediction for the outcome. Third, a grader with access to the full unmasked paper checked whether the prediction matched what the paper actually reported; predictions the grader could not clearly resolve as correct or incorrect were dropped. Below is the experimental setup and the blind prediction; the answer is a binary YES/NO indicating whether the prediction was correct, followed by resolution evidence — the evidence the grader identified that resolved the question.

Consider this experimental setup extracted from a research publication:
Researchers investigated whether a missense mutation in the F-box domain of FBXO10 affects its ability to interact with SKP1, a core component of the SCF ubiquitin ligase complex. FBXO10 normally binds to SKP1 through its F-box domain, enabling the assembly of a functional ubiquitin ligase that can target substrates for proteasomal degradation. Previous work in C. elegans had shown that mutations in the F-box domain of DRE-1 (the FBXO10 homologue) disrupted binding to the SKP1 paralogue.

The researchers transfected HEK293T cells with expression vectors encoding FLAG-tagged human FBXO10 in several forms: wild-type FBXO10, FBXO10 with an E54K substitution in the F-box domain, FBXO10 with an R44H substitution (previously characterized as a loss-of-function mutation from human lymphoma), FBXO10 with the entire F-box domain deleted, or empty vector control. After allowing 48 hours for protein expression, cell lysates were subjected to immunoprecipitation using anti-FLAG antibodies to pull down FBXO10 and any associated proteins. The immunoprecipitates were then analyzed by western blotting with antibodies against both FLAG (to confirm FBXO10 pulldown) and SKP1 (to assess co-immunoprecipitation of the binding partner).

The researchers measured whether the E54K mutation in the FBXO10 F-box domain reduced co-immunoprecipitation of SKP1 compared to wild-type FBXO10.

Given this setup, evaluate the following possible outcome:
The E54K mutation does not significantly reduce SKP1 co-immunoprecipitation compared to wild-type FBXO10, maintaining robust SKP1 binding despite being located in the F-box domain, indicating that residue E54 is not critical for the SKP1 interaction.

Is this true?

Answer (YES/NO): NO